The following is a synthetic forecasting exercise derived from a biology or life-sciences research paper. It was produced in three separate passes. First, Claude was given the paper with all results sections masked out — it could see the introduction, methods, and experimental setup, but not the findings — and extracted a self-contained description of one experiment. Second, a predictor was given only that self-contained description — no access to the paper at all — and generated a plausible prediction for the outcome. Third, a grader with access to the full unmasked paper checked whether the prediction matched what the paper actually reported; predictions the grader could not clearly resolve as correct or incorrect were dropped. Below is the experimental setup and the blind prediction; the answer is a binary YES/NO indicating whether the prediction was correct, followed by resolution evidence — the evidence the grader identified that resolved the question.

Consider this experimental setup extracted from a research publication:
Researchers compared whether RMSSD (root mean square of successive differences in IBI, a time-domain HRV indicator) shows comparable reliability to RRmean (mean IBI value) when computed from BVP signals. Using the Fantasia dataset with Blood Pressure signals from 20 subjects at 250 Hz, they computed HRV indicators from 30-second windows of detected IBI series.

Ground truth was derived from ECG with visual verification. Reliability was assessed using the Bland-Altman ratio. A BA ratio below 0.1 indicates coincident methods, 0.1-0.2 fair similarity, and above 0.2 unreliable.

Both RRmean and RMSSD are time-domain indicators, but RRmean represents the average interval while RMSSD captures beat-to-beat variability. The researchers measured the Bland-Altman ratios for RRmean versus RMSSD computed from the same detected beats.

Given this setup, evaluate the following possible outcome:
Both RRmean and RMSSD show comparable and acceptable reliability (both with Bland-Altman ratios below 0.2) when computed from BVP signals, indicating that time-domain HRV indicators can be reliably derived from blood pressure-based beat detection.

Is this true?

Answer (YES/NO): NO